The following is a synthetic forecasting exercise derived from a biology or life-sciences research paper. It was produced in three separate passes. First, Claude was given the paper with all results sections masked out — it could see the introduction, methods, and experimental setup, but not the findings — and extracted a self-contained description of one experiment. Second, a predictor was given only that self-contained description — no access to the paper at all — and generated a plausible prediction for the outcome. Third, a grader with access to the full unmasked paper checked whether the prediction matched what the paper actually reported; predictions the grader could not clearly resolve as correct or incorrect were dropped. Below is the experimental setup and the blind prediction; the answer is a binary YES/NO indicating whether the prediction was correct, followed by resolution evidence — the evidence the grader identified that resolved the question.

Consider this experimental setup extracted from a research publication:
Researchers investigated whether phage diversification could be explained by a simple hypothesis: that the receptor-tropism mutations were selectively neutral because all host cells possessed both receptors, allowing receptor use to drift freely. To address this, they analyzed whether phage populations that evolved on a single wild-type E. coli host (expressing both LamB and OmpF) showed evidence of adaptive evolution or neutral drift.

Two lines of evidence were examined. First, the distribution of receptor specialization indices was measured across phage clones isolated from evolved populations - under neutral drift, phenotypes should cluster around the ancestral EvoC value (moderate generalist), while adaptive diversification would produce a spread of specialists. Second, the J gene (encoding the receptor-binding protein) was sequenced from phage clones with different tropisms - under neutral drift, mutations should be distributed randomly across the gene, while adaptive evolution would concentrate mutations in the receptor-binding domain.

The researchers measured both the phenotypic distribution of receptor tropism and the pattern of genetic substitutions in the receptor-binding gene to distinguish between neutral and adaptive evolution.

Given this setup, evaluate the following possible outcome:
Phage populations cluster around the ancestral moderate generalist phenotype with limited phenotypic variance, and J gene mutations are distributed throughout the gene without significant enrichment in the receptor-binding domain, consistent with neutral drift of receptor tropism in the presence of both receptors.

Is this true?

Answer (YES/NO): NO